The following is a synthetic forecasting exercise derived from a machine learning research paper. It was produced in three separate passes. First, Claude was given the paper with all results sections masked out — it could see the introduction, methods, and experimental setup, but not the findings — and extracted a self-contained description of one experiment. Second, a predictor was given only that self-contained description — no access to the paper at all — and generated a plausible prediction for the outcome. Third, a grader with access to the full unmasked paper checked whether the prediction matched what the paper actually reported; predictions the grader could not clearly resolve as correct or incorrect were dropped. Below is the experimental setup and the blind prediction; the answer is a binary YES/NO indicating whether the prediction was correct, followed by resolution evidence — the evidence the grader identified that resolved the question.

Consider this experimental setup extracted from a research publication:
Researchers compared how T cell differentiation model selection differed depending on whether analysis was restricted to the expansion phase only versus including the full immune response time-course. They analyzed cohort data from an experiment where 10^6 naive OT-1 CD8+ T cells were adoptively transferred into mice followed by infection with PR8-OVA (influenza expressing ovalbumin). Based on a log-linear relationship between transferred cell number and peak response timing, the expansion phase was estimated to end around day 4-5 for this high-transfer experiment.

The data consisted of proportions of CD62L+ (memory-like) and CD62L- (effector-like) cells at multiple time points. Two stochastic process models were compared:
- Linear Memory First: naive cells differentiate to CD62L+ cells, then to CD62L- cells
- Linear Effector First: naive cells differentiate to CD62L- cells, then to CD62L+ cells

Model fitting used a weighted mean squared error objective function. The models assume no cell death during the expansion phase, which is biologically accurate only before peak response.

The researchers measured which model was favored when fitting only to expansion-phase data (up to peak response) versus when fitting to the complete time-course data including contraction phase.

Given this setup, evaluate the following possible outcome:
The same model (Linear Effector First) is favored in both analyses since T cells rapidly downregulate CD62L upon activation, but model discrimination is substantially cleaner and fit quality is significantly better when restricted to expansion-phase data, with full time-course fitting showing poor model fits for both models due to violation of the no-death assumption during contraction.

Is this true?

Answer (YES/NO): NO